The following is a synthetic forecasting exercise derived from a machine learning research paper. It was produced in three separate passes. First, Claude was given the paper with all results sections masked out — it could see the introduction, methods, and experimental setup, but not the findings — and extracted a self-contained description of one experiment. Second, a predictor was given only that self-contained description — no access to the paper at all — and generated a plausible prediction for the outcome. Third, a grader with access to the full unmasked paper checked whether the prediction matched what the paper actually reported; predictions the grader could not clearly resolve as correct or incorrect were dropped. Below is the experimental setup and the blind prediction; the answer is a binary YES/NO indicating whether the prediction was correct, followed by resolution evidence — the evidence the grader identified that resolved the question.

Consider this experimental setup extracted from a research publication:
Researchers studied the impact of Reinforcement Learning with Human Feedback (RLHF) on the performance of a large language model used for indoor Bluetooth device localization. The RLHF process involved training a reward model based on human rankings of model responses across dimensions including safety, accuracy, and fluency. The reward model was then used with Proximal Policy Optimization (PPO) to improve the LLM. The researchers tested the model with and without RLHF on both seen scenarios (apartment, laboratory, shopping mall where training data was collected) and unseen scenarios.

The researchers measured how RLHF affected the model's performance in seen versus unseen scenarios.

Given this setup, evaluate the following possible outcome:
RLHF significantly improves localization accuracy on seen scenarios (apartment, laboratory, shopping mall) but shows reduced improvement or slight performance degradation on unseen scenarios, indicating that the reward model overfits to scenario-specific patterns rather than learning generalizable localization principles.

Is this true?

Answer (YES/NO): NO